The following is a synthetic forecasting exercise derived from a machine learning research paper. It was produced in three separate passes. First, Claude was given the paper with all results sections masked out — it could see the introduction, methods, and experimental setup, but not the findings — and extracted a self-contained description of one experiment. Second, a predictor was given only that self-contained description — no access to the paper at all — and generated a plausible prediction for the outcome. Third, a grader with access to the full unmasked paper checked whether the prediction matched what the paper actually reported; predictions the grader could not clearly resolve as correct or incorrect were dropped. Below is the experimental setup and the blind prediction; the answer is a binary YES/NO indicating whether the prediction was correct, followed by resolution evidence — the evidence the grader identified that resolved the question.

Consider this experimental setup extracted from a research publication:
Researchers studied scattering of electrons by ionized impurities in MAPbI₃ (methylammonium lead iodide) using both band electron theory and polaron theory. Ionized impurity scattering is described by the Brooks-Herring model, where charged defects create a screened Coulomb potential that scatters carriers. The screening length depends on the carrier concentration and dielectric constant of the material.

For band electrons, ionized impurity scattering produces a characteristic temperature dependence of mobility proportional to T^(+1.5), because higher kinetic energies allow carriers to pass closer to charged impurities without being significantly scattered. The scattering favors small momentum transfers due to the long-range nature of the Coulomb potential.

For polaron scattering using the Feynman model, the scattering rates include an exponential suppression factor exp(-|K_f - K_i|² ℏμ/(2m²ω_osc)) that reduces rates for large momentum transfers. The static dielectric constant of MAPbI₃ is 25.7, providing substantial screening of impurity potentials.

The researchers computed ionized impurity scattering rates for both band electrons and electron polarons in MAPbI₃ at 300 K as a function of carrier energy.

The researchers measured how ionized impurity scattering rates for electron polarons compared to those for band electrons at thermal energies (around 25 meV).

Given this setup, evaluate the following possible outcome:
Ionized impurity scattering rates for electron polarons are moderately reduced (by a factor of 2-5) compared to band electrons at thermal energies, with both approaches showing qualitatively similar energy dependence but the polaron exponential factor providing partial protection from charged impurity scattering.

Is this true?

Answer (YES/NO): NO